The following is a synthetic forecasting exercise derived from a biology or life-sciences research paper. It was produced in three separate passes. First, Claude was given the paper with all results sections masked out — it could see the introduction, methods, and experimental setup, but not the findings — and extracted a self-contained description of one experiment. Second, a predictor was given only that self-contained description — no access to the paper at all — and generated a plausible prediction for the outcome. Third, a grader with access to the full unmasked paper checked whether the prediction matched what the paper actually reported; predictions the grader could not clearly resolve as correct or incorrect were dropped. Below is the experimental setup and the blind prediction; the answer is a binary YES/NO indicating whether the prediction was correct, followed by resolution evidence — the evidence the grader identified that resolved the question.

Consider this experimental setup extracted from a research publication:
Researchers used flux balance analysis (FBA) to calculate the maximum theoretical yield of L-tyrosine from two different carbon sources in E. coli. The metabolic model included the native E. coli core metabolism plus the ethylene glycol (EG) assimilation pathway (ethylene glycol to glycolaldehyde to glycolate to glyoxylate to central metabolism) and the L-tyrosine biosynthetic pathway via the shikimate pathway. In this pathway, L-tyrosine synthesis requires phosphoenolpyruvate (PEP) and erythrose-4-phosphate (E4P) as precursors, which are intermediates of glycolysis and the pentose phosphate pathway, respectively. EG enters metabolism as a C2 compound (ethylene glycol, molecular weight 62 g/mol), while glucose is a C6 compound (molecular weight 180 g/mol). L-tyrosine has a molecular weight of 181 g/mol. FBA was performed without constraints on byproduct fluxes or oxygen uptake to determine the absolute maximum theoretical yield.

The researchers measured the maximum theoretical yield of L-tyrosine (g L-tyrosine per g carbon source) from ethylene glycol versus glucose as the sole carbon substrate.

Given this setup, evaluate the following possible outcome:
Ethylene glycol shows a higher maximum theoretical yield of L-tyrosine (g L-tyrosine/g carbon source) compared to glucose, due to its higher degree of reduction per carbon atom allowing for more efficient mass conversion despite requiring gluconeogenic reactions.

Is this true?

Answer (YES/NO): NO